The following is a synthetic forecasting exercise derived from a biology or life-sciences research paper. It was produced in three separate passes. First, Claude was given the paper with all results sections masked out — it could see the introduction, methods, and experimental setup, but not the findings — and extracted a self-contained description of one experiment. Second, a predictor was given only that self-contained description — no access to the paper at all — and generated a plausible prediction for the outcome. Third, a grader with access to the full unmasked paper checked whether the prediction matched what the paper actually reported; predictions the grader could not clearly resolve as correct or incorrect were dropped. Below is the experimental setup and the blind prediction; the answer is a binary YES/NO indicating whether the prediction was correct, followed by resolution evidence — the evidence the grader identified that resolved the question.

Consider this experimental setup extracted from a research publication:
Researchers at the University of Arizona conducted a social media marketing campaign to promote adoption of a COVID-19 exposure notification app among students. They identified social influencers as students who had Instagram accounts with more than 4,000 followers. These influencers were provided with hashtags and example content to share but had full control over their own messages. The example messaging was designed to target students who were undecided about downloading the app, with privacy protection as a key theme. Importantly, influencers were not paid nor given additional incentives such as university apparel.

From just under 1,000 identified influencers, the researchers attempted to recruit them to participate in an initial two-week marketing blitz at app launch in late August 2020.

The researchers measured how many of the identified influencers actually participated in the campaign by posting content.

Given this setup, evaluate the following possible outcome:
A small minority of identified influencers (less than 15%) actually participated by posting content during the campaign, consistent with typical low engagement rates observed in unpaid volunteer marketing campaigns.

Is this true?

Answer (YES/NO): NO